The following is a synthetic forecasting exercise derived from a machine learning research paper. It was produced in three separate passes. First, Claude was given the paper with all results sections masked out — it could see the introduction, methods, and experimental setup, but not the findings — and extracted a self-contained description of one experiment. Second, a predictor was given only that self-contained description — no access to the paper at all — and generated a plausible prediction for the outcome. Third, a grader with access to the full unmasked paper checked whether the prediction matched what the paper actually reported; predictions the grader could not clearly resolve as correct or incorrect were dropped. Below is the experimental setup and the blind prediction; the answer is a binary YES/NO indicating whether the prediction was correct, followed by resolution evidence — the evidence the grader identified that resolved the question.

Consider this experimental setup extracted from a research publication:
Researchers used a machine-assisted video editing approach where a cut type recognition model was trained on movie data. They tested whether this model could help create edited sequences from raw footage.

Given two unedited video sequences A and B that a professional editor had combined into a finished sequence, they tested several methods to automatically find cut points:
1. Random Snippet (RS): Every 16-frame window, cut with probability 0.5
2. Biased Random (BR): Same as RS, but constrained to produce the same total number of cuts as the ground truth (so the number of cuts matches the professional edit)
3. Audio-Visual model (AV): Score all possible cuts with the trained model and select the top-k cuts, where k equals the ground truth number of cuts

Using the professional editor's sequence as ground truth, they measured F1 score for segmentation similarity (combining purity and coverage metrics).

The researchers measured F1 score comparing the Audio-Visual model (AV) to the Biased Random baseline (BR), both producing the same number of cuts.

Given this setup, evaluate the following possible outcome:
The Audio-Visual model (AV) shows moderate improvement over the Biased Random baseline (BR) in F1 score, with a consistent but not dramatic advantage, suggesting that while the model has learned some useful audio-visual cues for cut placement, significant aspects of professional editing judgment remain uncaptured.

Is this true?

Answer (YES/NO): YES